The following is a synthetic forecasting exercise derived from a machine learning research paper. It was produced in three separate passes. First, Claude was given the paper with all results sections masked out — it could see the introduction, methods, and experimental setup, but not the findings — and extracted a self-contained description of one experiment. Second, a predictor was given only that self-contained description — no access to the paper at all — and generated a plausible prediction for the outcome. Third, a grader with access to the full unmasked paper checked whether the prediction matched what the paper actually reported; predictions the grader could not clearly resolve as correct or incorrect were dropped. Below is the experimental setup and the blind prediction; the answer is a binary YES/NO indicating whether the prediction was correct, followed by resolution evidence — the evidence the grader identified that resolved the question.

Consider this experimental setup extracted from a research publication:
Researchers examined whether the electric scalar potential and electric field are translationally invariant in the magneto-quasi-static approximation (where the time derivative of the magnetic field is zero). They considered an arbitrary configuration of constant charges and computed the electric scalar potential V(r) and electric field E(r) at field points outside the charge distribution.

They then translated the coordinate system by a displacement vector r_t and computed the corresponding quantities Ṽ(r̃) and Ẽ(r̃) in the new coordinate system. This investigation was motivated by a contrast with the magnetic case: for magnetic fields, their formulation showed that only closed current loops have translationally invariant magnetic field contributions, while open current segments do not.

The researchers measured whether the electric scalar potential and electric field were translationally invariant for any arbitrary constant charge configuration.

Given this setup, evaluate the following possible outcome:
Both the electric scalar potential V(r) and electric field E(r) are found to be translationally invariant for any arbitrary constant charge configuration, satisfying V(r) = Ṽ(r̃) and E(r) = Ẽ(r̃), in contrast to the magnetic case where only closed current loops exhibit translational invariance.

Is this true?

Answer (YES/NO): YES